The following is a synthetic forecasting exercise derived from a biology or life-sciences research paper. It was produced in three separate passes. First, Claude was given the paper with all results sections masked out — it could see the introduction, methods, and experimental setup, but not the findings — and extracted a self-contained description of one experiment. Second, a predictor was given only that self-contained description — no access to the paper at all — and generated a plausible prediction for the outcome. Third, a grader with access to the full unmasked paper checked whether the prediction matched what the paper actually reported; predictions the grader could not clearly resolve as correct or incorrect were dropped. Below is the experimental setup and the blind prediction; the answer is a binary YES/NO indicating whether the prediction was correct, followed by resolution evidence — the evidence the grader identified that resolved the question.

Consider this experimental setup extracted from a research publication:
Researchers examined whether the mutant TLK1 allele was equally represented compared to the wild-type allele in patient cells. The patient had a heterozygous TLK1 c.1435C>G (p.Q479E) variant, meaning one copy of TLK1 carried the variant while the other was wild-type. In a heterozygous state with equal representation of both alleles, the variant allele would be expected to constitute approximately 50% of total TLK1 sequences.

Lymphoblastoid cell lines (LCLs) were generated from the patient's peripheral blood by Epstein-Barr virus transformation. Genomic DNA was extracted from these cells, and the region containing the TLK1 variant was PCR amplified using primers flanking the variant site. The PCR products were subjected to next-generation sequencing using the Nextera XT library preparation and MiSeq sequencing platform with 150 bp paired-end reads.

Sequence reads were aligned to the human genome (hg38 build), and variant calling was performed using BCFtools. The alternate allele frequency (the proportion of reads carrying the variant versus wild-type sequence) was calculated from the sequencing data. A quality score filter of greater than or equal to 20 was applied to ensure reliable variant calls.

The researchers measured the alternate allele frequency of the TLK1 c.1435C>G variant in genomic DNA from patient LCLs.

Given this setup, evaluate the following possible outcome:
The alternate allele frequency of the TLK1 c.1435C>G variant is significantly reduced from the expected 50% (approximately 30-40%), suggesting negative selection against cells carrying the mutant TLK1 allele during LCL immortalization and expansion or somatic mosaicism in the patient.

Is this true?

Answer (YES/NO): NO